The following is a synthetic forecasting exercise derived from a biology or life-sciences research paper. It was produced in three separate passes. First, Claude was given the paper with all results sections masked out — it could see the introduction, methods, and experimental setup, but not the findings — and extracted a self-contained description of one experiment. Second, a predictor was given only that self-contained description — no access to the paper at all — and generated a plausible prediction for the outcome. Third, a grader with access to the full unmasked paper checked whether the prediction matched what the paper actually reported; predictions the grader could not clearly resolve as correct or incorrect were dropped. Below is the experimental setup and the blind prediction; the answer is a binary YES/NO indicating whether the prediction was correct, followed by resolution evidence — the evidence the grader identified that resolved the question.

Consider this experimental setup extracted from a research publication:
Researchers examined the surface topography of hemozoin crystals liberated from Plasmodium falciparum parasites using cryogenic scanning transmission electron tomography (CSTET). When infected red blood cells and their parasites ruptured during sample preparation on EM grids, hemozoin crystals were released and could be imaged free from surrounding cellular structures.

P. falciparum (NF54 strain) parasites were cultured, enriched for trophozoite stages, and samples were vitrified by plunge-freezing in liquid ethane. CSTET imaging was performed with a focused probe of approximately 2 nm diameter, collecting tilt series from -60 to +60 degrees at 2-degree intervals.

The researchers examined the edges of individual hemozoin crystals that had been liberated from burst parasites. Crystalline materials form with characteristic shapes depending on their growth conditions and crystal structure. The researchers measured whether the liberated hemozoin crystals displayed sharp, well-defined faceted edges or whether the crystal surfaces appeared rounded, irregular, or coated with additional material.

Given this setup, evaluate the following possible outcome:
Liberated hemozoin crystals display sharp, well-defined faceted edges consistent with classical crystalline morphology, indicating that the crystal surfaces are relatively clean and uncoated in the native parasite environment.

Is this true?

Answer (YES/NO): YES